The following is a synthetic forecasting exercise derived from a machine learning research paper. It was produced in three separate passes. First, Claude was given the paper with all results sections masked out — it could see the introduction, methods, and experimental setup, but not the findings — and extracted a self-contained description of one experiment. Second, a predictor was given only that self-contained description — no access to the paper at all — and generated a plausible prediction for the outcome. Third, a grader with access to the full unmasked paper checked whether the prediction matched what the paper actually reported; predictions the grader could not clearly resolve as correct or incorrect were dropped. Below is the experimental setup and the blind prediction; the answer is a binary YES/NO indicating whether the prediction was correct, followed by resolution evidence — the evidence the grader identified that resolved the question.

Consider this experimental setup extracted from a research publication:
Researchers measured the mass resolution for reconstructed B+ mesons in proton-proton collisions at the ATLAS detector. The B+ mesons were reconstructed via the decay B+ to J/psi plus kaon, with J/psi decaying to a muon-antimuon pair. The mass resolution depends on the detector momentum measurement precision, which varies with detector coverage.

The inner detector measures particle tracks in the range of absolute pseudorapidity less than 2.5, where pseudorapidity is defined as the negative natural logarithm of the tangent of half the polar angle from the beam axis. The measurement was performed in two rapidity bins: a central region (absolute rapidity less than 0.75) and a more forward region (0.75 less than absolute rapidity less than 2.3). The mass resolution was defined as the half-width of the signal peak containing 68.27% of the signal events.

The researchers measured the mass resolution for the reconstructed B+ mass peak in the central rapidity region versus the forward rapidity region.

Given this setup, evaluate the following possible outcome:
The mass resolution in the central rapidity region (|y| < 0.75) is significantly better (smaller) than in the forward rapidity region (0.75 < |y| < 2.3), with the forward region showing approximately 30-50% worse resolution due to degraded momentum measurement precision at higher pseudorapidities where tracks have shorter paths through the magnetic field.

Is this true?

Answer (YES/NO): NO